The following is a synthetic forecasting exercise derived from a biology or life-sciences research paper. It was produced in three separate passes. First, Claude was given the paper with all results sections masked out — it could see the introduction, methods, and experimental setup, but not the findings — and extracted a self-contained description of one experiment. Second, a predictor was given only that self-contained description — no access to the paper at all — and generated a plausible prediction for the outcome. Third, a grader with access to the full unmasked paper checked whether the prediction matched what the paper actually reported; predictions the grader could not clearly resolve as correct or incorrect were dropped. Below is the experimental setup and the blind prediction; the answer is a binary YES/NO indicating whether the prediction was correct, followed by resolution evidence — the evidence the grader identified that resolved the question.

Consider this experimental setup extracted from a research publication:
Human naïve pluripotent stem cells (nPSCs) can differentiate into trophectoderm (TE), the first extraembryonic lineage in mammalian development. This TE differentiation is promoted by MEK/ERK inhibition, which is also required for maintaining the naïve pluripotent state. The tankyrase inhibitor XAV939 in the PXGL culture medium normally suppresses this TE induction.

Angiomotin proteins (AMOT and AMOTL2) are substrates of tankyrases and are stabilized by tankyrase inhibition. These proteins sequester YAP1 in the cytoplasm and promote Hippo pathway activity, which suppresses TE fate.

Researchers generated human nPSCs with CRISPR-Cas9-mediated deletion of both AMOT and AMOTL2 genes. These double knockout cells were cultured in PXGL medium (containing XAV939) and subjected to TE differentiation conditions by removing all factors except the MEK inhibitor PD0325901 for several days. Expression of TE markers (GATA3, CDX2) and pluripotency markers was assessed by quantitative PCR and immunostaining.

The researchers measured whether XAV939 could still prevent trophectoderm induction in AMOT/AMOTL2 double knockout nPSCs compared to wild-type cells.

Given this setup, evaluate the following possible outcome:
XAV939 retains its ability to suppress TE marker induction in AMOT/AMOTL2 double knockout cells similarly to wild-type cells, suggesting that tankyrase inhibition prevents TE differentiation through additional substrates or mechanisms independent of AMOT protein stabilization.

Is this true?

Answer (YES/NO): NO